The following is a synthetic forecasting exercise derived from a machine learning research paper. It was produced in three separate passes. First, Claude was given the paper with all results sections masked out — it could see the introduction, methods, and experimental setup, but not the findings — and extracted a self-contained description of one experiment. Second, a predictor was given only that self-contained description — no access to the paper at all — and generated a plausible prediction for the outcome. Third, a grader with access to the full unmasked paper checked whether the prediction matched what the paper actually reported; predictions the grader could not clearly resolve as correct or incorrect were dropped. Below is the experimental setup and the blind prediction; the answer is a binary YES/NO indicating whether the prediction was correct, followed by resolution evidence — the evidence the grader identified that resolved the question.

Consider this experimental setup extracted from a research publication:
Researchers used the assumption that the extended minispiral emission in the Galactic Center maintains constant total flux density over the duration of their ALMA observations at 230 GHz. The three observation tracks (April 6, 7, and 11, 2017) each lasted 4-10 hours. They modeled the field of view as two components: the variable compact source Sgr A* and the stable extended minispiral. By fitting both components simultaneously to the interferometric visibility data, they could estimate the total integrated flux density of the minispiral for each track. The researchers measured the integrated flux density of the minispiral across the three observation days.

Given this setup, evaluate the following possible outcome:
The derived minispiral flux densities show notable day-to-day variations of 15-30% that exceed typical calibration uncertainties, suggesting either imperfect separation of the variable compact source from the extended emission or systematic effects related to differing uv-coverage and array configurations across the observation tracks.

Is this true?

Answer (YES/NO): NO